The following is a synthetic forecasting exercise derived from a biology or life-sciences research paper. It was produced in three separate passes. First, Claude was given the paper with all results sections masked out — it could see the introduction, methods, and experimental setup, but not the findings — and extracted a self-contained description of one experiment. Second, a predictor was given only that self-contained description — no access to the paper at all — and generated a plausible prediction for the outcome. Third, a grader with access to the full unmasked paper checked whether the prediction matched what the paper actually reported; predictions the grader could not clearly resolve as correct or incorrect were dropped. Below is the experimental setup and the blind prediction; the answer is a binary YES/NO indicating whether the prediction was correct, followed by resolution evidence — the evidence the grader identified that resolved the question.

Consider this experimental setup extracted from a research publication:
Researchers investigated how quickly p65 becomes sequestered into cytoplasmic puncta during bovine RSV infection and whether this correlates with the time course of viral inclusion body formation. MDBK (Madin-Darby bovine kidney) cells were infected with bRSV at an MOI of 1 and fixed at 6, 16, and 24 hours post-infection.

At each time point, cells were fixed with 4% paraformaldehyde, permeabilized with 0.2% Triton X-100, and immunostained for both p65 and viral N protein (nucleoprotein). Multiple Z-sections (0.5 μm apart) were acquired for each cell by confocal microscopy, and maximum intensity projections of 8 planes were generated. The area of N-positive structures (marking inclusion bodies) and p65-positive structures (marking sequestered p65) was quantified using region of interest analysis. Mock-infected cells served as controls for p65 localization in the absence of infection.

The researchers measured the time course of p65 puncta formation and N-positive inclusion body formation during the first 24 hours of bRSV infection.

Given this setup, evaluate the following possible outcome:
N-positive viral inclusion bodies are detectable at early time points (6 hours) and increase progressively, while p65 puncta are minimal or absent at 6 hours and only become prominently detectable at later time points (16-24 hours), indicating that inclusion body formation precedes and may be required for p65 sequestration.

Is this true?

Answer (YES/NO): YES